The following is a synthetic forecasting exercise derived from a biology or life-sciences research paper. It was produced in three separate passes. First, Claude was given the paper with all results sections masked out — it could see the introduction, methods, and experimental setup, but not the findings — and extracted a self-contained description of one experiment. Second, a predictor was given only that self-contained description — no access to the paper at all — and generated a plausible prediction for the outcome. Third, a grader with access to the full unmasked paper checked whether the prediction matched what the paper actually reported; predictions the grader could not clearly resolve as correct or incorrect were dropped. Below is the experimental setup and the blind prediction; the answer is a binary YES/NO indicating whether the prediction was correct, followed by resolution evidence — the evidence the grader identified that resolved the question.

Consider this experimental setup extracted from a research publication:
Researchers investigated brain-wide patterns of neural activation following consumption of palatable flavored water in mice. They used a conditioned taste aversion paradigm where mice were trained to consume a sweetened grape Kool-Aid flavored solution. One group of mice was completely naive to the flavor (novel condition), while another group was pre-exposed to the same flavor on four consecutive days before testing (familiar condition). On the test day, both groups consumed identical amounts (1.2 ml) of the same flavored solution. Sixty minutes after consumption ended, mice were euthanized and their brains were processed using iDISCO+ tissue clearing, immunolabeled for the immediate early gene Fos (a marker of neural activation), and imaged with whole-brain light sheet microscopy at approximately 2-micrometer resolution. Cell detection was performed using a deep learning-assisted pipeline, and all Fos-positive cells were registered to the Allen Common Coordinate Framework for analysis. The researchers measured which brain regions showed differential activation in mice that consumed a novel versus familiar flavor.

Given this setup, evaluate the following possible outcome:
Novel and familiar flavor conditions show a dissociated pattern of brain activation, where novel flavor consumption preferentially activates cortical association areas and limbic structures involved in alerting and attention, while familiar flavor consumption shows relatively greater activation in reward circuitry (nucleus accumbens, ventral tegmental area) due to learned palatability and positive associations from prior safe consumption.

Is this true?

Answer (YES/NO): NO